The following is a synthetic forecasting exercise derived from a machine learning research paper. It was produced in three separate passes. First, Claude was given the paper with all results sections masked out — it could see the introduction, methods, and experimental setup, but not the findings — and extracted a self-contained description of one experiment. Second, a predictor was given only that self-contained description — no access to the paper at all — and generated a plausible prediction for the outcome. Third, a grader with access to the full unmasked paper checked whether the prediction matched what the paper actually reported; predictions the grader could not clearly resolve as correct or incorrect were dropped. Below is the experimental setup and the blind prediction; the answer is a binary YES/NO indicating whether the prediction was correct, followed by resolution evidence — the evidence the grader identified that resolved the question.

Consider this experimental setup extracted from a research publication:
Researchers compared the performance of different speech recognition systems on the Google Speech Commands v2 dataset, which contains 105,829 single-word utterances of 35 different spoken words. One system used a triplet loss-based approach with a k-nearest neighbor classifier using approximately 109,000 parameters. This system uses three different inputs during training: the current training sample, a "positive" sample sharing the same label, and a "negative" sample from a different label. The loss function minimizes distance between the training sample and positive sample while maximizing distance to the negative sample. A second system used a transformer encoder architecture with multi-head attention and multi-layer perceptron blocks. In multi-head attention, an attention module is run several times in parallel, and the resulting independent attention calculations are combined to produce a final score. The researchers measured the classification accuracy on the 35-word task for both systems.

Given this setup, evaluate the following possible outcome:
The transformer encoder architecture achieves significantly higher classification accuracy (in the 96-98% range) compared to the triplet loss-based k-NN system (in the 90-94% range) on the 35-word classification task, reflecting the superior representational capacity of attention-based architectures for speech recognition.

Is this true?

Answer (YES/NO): NO